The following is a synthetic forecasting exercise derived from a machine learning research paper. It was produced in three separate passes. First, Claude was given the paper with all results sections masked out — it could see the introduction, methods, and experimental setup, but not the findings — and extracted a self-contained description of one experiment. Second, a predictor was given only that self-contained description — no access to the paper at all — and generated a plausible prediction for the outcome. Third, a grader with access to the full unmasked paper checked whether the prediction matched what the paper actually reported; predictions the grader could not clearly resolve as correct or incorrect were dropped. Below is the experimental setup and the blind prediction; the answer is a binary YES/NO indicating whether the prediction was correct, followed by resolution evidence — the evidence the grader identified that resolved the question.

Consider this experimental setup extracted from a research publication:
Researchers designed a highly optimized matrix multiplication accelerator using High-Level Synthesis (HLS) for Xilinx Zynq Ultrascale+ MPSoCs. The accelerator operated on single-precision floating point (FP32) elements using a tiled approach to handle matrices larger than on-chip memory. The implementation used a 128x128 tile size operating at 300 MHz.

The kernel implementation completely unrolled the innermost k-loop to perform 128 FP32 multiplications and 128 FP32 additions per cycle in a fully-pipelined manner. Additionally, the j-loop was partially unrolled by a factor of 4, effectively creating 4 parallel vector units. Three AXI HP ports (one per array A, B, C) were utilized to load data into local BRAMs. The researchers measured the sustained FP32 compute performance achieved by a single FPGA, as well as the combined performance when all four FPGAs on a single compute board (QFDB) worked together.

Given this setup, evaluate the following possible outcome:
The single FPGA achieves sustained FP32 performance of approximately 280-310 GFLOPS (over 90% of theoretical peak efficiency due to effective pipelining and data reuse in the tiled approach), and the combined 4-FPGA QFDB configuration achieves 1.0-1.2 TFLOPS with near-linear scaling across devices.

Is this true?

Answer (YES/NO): NO